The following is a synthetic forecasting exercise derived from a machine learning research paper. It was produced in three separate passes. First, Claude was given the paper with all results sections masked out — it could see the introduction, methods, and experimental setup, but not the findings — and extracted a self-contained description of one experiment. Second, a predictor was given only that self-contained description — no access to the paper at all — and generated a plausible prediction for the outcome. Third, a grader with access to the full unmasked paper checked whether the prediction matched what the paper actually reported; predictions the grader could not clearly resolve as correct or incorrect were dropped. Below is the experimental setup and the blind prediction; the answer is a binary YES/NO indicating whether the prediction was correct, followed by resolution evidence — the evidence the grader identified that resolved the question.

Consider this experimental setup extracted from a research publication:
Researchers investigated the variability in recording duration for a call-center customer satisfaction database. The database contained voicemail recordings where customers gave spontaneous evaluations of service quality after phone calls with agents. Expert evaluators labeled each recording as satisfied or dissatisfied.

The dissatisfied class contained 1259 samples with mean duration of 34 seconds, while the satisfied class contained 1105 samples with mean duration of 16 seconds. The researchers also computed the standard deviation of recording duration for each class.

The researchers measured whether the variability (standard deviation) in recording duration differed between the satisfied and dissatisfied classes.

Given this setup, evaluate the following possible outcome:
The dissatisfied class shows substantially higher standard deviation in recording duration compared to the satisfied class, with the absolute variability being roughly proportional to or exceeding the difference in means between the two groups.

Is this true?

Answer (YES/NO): YES